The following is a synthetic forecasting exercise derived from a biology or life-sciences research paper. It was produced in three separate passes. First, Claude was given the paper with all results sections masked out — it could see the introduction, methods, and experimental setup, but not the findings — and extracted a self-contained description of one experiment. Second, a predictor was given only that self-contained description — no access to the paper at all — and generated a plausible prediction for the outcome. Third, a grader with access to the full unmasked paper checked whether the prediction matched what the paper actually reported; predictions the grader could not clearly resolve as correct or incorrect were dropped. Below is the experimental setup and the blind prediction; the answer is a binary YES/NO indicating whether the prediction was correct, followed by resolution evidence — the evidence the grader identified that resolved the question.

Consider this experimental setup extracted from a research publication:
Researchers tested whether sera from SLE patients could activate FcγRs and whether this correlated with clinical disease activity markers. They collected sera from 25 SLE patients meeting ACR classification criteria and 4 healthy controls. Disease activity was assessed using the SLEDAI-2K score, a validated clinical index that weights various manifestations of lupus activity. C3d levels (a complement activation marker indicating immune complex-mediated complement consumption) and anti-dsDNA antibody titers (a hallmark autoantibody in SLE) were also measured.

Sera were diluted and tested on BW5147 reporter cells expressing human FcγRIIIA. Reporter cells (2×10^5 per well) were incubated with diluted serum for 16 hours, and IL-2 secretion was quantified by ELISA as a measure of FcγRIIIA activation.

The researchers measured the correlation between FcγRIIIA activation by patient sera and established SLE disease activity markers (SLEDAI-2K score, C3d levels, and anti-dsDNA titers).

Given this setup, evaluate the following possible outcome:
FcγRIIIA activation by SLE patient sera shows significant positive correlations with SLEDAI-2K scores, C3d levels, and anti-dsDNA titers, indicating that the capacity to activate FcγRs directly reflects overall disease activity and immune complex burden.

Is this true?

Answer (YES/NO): NO